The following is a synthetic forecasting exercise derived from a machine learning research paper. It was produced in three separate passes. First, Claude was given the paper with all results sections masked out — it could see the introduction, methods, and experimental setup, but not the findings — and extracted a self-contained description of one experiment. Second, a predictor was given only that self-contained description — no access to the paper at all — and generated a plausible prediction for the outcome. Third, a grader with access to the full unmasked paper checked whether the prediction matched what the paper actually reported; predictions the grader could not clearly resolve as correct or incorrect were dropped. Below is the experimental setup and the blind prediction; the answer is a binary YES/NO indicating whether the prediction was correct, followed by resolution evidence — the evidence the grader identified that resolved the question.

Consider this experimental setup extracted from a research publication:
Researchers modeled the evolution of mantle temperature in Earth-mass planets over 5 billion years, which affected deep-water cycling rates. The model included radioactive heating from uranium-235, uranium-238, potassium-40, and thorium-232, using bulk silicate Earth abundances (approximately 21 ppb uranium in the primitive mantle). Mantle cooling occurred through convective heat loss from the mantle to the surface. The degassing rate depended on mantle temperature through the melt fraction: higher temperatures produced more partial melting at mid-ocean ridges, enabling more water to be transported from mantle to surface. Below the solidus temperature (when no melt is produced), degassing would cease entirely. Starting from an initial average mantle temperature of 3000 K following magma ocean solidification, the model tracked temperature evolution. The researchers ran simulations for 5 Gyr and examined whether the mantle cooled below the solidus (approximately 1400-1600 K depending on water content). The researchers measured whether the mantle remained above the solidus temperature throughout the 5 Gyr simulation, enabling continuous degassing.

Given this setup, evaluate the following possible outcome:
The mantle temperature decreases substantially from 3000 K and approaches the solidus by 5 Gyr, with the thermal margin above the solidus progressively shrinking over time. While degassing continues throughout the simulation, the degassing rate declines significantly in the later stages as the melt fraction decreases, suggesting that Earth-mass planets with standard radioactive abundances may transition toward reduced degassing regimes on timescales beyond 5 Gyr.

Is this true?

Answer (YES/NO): NO